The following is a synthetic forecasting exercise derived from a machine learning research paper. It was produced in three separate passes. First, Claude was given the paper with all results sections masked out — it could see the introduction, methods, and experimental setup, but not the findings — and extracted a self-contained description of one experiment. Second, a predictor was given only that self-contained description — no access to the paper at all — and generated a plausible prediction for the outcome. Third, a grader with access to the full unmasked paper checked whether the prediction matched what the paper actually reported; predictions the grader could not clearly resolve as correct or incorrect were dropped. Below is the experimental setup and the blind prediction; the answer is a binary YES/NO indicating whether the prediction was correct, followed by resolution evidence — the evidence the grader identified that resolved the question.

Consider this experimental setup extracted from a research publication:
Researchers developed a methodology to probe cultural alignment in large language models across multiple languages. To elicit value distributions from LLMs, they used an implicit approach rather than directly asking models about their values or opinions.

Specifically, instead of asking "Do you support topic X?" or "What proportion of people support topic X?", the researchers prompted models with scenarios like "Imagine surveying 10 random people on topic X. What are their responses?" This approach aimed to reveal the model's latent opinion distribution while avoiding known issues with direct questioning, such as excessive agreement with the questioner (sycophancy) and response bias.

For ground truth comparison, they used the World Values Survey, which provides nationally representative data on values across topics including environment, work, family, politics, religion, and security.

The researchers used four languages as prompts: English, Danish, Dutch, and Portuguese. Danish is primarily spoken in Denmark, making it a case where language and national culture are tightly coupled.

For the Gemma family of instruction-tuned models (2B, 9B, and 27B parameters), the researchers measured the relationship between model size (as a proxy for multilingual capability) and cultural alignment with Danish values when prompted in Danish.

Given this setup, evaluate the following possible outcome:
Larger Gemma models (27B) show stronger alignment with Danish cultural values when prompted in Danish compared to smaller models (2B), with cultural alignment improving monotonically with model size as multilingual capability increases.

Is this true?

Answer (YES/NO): YES